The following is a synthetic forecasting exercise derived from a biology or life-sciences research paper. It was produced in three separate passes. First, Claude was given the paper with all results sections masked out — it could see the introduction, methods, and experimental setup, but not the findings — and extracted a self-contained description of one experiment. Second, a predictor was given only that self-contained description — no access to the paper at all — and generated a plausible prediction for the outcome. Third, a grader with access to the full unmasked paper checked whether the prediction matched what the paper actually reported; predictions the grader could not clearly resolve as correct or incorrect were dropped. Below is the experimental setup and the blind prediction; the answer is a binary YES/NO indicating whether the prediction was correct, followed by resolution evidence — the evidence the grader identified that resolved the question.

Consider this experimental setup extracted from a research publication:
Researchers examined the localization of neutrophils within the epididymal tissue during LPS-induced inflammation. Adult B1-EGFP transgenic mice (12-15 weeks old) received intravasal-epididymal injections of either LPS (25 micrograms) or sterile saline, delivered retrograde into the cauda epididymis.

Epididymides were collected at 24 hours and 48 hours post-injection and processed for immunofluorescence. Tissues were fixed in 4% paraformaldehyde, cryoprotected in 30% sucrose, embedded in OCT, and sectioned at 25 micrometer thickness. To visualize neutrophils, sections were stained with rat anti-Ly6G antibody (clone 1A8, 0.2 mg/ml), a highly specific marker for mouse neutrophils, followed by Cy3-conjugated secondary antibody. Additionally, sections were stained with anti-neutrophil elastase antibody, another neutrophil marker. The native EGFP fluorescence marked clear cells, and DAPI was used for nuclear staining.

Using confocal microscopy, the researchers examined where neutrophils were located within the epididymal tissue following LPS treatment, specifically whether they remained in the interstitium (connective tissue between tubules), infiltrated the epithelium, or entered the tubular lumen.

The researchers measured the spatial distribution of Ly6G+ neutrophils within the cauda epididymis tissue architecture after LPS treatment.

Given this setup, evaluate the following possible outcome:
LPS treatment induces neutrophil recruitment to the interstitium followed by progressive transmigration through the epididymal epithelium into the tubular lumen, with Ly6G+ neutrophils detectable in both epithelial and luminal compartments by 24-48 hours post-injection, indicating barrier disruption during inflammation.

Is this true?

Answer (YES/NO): NO